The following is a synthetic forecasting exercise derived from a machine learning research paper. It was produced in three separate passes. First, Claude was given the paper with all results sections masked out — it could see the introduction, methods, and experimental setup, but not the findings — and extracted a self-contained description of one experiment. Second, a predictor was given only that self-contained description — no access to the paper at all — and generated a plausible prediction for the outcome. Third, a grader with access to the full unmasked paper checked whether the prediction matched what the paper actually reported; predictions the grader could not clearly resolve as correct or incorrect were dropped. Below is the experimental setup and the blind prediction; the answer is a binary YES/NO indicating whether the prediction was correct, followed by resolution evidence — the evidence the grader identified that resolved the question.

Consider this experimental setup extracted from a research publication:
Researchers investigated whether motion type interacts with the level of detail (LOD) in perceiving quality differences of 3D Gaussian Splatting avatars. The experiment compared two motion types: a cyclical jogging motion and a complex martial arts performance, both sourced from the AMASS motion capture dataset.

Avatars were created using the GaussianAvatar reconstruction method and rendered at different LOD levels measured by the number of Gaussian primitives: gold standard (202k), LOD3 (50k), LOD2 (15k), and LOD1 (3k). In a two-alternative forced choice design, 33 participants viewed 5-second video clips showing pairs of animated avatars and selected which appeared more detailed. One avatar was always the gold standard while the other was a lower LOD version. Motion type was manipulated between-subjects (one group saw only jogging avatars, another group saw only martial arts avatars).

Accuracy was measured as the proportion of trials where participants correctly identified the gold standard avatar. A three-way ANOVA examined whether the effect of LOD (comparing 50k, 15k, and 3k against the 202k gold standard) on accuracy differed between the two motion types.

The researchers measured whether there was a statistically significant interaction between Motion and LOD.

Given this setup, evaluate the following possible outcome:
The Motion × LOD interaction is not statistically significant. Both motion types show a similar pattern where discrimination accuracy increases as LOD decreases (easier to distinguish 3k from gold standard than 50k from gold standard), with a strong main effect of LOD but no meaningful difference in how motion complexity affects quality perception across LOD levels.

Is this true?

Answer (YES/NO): YES